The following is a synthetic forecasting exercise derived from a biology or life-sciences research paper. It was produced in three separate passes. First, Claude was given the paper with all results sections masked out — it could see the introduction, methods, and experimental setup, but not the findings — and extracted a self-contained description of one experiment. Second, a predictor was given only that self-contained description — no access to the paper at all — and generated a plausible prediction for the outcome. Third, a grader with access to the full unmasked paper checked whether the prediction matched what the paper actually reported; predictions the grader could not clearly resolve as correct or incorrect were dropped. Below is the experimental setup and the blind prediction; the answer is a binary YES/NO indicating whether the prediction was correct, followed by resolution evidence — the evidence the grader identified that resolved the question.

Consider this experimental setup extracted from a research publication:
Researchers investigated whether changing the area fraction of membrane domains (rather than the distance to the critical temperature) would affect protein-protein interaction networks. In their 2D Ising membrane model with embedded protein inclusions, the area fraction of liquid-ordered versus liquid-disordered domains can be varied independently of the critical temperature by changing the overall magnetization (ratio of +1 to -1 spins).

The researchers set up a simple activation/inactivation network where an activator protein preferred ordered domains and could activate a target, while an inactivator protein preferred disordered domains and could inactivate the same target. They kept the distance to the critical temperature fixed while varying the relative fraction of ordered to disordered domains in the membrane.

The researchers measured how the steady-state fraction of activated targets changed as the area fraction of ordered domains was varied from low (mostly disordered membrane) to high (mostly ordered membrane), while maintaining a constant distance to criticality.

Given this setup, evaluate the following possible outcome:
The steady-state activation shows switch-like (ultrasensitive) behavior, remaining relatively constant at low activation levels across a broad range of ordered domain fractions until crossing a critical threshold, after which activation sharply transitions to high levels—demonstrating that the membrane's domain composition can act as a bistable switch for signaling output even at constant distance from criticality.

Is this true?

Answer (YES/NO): NO